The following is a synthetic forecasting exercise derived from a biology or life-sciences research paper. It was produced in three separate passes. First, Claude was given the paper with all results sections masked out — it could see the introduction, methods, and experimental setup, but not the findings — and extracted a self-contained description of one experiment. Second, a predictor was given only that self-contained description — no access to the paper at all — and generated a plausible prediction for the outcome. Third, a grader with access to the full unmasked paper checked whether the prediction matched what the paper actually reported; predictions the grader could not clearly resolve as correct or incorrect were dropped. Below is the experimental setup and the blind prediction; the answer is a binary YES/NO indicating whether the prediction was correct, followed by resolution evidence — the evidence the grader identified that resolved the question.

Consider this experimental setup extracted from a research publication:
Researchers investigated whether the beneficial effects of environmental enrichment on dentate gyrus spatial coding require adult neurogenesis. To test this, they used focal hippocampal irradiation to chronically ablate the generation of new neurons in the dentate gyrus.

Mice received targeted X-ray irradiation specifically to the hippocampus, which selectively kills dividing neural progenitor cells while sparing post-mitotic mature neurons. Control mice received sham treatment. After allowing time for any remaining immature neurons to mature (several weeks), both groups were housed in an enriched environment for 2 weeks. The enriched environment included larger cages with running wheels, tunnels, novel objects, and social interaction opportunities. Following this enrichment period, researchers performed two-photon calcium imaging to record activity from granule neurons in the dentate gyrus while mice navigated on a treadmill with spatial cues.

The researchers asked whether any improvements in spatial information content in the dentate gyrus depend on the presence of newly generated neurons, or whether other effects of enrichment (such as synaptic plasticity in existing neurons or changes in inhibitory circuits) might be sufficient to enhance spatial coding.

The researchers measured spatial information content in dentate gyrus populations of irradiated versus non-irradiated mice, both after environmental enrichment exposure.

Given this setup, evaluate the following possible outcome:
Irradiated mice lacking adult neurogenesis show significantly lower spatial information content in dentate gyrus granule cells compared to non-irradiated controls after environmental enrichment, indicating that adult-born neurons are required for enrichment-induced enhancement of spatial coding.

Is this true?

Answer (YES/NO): YES